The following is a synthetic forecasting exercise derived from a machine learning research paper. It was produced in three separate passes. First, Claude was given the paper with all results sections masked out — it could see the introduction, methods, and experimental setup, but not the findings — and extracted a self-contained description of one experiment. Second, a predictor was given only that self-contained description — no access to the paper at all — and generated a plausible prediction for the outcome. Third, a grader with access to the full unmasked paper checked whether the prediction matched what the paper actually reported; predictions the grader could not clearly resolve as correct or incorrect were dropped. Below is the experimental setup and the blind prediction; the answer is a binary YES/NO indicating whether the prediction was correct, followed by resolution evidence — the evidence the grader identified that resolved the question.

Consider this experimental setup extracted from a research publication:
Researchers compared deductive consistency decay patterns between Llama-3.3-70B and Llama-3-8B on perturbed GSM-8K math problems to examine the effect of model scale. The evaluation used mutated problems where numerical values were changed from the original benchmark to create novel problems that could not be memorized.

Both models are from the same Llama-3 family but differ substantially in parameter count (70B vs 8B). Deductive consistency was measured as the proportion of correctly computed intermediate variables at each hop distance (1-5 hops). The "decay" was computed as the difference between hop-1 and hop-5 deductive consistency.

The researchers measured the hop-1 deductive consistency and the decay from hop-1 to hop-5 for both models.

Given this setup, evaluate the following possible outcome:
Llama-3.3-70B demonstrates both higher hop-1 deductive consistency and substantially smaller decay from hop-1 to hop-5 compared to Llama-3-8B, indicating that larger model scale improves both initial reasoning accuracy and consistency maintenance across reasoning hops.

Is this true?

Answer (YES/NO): YES